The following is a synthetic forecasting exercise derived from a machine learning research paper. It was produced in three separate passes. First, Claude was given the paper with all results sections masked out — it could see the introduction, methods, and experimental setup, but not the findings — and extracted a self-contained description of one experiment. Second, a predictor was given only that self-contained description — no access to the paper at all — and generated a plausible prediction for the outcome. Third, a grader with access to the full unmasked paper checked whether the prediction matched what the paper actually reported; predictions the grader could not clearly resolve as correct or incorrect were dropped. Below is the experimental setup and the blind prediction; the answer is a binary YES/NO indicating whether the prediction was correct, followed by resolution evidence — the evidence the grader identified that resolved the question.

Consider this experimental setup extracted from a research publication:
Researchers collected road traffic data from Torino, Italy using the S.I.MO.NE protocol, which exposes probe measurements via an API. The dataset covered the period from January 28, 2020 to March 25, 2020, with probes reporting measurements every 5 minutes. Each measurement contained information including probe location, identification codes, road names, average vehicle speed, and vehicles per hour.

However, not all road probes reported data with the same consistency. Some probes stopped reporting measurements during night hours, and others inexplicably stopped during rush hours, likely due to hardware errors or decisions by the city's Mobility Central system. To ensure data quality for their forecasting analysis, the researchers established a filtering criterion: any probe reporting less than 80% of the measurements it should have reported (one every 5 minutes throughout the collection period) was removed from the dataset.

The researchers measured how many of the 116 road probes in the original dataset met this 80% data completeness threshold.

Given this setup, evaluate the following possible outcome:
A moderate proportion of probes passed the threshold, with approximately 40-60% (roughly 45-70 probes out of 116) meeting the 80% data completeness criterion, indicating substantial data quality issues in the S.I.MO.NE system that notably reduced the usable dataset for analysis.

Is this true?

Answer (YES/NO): NO